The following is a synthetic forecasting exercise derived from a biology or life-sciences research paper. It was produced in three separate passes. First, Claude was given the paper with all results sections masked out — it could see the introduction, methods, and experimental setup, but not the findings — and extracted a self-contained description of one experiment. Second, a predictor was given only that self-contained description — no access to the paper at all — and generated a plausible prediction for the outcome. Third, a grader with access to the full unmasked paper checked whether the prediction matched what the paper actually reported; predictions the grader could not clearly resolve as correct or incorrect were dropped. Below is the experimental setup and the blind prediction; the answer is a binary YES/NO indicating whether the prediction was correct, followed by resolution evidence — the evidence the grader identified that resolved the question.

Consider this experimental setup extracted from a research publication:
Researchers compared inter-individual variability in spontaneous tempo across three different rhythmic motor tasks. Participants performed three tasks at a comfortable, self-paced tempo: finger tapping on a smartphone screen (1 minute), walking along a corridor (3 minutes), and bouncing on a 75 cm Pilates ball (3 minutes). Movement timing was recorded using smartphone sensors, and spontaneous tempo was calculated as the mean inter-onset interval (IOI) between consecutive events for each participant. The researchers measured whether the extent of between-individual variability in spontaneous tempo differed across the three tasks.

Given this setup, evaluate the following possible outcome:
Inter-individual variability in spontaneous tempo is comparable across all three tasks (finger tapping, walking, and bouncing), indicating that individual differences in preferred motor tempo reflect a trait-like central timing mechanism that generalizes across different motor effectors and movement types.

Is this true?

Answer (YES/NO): NO